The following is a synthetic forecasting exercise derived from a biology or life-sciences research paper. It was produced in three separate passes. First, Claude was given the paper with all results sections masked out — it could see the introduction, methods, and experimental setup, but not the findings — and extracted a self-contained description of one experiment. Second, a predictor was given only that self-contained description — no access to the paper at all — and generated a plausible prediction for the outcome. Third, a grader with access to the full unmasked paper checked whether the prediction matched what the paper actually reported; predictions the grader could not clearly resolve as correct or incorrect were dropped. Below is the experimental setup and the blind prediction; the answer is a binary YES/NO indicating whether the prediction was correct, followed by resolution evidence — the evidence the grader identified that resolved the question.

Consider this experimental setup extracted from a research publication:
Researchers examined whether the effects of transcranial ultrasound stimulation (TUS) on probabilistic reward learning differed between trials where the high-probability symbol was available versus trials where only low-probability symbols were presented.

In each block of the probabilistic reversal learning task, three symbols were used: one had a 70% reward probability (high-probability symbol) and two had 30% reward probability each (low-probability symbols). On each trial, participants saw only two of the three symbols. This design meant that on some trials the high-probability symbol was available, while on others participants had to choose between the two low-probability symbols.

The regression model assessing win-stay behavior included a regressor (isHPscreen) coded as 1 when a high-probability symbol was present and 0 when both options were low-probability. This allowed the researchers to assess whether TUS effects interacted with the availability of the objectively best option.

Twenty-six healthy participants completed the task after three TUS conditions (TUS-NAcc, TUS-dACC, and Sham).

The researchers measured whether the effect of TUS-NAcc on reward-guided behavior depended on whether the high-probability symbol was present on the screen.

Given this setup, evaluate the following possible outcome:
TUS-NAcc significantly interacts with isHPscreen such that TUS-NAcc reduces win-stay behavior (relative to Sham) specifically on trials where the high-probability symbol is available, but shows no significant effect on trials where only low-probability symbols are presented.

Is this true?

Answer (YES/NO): NO